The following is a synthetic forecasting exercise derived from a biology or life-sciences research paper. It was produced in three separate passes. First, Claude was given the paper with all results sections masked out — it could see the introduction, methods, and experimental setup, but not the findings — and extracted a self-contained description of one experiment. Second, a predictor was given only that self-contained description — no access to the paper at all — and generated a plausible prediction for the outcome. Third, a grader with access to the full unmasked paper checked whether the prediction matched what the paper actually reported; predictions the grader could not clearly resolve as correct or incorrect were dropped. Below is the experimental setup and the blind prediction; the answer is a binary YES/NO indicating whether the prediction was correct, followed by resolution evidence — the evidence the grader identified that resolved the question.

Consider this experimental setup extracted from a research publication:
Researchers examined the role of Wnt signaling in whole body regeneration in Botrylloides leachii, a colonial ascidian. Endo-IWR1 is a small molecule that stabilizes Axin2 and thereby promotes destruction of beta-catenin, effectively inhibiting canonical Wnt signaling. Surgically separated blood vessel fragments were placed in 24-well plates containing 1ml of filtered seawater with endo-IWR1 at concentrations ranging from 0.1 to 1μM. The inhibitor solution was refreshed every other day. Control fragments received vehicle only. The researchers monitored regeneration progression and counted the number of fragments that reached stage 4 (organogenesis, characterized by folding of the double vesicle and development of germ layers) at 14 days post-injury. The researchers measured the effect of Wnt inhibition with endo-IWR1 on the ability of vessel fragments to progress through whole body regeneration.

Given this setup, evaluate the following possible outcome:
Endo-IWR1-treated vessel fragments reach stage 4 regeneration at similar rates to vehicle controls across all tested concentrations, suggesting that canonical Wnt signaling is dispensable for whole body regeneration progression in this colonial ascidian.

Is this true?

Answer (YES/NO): NO